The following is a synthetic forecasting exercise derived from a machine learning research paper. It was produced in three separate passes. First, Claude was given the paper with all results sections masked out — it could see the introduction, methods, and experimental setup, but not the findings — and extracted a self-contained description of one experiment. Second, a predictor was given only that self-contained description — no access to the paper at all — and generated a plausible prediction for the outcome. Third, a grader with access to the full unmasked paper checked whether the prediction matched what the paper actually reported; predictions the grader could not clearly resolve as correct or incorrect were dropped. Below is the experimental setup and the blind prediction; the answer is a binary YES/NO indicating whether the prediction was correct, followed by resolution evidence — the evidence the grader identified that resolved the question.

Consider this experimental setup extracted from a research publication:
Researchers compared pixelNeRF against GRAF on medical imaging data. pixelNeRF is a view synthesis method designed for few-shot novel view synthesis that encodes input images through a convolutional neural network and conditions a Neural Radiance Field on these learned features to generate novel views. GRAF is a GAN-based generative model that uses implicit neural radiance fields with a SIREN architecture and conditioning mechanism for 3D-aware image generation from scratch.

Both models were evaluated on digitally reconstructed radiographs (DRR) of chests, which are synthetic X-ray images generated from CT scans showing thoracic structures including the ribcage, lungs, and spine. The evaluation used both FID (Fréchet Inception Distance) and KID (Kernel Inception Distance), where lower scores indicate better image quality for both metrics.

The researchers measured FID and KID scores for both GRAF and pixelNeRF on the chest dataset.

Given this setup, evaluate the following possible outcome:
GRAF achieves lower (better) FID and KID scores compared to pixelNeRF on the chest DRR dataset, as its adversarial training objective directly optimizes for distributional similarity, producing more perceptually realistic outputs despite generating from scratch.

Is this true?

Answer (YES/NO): YES